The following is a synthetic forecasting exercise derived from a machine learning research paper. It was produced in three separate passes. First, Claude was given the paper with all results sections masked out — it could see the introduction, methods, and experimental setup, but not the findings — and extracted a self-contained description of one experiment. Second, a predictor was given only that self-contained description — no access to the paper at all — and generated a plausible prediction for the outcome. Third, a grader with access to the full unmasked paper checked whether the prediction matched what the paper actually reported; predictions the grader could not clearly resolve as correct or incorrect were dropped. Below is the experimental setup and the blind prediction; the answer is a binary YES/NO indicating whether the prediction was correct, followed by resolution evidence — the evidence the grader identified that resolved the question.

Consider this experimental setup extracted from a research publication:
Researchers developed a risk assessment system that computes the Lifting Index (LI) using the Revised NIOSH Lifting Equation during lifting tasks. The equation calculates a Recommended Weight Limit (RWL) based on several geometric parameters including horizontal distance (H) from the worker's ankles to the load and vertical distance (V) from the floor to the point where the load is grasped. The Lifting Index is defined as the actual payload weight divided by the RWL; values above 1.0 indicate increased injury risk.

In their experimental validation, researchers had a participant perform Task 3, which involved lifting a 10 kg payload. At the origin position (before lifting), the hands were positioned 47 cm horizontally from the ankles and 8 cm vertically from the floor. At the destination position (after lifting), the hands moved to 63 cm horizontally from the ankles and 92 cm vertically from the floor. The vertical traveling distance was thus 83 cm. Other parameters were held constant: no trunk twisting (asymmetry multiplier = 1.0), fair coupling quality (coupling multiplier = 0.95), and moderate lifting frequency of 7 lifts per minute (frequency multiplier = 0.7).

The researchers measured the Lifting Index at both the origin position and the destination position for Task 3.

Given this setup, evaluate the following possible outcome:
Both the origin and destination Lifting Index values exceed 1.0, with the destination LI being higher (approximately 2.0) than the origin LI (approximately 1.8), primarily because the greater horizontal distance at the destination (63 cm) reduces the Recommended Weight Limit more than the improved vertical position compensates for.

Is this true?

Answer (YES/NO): YES